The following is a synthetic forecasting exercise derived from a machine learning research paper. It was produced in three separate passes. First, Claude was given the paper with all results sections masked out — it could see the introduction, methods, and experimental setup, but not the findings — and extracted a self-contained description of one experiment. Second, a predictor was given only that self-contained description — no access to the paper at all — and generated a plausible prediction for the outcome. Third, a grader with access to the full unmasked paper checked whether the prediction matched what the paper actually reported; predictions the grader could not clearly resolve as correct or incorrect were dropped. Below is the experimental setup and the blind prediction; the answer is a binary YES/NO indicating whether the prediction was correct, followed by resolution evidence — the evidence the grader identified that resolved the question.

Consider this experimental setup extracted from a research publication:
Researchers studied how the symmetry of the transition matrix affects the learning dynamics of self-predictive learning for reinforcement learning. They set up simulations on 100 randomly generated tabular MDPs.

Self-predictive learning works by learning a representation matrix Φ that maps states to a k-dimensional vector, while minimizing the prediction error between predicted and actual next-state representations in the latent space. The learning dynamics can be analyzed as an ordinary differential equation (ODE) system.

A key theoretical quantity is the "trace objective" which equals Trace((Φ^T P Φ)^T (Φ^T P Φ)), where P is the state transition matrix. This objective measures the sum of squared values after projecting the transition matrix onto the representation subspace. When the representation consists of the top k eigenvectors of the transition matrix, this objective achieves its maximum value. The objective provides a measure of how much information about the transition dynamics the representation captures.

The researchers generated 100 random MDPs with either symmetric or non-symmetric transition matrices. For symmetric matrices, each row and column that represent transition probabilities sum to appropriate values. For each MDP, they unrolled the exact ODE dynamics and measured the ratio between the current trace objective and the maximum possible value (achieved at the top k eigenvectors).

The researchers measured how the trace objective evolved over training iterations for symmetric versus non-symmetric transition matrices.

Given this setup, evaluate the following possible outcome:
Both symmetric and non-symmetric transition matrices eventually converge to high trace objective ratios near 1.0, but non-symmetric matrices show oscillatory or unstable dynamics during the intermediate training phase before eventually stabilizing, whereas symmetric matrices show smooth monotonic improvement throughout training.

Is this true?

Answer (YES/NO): NO